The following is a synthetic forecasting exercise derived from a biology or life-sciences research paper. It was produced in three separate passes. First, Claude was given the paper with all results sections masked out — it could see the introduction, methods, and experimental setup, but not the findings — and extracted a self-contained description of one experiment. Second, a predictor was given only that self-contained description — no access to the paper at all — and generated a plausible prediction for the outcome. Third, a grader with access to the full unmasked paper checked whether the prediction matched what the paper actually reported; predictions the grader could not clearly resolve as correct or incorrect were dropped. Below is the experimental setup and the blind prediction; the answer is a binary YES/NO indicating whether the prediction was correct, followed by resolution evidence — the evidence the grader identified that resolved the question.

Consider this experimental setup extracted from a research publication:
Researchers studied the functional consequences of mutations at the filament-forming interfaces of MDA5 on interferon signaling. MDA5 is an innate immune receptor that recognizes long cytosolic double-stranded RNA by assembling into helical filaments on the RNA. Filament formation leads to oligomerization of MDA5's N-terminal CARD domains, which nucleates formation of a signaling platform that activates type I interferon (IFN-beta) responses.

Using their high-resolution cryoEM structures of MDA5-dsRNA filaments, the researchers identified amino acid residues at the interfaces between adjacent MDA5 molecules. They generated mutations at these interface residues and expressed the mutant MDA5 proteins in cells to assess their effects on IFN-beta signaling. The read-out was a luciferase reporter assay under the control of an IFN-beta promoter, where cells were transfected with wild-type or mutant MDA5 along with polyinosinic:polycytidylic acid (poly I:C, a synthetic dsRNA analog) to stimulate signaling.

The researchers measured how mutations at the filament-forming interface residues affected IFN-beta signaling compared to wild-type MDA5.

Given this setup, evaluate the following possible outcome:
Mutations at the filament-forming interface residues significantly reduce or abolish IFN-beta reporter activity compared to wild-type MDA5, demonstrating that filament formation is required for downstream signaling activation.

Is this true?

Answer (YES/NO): YES